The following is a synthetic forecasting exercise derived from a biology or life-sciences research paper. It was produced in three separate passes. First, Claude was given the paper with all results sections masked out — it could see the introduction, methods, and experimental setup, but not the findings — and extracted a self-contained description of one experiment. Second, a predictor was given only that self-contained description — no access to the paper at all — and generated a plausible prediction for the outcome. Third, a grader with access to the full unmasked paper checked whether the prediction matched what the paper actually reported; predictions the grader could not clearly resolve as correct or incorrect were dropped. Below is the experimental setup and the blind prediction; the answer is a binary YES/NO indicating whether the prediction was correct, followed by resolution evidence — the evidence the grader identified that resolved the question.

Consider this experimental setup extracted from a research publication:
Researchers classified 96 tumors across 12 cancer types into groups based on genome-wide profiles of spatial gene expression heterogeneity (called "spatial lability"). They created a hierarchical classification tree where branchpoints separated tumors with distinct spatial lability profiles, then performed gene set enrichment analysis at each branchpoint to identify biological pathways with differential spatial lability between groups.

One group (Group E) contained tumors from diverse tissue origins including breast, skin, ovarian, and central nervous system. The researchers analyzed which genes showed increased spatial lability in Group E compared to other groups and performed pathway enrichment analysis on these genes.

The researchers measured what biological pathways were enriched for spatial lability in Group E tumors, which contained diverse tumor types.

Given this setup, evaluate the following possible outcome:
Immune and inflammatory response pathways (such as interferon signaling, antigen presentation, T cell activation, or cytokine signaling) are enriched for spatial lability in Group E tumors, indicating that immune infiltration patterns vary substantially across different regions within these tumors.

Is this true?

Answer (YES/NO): YES